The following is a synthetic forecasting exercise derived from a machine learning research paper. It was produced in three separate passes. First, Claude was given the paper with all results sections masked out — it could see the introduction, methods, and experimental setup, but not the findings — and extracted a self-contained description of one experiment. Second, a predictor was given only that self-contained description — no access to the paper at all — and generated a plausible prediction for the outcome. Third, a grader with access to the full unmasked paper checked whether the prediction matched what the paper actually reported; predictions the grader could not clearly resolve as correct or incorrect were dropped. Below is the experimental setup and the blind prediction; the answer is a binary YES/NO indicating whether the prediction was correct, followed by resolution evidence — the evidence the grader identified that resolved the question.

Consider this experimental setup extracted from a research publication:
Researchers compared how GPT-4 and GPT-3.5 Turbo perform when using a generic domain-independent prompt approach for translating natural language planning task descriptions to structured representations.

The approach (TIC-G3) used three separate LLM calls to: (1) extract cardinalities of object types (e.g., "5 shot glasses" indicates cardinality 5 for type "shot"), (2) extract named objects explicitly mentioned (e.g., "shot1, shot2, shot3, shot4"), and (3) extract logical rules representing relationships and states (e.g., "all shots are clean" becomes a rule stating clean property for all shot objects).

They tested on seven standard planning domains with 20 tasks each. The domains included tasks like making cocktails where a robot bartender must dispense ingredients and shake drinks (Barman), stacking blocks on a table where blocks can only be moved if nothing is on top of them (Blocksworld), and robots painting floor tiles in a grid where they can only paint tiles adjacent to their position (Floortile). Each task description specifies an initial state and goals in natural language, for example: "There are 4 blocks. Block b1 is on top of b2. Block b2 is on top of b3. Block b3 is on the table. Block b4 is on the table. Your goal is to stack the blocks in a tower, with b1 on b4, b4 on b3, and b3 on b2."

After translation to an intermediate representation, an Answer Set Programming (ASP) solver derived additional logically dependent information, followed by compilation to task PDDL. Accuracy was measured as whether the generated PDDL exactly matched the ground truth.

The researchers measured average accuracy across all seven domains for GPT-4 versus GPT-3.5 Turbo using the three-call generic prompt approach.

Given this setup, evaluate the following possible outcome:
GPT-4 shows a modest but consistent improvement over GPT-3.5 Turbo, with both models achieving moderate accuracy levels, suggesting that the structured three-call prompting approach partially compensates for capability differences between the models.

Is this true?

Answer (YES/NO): NO